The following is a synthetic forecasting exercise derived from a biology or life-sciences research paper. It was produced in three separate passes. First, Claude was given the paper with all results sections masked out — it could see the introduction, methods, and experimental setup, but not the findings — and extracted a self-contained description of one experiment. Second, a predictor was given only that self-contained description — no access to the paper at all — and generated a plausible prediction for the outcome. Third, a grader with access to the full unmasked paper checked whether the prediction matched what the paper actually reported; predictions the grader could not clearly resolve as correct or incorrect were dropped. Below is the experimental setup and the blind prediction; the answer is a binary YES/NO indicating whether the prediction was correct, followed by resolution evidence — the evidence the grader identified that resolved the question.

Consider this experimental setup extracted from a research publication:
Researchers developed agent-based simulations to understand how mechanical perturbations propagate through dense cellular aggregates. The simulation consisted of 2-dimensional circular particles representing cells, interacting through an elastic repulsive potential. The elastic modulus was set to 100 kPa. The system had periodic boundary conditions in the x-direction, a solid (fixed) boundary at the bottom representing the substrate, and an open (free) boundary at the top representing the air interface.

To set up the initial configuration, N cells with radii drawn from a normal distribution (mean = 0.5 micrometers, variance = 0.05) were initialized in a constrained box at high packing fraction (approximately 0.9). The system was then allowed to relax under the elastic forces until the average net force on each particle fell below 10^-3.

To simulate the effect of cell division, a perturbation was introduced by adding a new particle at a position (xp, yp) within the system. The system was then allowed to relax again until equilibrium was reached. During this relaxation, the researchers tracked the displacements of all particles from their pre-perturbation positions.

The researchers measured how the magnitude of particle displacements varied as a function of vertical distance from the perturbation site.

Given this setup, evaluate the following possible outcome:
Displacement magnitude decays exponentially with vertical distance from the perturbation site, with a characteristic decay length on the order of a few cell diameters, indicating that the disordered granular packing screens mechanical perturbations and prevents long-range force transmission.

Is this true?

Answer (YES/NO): NO